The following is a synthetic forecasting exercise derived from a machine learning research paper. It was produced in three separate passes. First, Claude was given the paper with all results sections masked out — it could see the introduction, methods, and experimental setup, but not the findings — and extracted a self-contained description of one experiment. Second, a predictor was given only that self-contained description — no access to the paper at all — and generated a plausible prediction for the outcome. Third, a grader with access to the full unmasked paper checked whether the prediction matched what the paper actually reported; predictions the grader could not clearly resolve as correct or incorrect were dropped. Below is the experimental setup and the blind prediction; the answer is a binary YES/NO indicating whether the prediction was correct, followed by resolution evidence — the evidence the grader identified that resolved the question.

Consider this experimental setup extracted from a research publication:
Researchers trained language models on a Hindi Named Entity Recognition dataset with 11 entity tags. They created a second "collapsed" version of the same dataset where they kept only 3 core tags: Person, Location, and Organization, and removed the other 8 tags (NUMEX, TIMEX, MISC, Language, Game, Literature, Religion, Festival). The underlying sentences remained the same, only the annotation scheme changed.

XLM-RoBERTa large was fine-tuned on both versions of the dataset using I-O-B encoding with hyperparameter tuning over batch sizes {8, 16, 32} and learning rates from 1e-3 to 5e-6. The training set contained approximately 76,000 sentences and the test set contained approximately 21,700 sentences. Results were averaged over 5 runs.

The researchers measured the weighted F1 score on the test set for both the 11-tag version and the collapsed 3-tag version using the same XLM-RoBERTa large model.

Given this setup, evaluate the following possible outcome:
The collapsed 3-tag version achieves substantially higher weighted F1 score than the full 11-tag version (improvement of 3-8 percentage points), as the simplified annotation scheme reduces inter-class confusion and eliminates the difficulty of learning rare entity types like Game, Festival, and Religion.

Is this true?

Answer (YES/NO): YES